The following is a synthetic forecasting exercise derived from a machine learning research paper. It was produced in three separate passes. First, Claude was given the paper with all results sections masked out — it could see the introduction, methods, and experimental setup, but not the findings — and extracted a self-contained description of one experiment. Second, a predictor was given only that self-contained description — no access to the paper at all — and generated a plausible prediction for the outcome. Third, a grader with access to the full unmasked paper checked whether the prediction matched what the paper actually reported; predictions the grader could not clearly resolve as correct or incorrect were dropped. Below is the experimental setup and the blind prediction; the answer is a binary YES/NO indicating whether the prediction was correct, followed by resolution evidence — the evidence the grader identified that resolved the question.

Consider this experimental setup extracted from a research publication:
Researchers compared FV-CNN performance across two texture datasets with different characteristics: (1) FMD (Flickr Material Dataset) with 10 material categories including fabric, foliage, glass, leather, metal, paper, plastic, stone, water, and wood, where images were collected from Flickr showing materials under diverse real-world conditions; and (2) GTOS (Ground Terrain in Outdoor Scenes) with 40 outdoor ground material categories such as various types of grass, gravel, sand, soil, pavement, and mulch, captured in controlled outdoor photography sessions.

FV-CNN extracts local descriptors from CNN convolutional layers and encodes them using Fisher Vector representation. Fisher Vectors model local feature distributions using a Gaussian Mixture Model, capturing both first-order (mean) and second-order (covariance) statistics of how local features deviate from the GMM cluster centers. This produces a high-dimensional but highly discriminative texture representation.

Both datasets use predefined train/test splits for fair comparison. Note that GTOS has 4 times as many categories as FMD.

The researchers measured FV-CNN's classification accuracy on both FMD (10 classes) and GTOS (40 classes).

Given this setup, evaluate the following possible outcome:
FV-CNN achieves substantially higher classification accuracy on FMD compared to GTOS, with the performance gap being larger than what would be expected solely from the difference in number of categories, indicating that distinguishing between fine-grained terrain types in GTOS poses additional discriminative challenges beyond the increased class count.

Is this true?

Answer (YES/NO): NO